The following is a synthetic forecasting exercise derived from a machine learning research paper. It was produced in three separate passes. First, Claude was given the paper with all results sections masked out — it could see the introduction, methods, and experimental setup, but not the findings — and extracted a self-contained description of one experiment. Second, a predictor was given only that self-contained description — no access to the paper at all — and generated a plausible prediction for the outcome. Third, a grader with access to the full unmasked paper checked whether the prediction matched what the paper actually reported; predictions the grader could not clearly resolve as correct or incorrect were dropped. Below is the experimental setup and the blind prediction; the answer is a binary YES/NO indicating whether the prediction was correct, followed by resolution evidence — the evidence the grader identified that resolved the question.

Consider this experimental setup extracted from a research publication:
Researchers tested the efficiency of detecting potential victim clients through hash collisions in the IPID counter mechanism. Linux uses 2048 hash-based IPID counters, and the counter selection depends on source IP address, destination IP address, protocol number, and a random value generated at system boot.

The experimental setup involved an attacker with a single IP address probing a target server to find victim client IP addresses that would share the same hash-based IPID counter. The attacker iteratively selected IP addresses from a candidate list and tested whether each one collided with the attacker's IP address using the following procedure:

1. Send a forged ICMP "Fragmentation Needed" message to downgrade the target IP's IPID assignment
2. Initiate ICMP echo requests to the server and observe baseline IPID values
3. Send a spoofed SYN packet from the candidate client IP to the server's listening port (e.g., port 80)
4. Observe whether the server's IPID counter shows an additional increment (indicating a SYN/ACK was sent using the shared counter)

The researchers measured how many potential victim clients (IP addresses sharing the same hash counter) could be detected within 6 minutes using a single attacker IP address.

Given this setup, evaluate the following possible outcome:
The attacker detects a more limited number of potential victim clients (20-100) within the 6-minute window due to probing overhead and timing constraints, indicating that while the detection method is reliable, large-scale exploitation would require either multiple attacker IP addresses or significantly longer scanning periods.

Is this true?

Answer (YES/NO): YES